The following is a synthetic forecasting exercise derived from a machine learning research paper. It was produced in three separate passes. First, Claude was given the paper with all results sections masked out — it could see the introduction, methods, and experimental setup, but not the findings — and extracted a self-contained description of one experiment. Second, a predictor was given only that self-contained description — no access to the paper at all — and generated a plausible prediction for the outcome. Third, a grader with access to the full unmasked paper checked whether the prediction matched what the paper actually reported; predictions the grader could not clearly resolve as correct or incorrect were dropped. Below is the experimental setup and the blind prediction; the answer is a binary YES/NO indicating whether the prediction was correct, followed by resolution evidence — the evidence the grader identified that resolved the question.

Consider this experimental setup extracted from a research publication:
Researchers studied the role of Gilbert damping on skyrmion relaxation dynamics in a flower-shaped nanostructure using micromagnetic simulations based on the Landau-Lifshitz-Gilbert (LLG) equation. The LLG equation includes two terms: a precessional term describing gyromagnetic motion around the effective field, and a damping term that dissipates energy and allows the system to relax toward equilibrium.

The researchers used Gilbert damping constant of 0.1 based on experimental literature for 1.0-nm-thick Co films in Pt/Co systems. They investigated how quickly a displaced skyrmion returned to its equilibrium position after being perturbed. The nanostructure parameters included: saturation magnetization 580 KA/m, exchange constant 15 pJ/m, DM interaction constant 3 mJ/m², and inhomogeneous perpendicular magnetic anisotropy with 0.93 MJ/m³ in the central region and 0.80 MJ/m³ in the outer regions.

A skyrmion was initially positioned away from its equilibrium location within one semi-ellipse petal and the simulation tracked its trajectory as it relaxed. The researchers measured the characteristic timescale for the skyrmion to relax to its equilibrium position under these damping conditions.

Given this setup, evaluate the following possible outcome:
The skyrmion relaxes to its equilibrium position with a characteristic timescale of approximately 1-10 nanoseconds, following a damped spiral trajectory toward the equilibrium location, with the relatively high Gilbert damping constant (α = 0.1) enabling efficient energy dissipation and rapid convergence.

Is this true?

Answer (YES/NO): YES